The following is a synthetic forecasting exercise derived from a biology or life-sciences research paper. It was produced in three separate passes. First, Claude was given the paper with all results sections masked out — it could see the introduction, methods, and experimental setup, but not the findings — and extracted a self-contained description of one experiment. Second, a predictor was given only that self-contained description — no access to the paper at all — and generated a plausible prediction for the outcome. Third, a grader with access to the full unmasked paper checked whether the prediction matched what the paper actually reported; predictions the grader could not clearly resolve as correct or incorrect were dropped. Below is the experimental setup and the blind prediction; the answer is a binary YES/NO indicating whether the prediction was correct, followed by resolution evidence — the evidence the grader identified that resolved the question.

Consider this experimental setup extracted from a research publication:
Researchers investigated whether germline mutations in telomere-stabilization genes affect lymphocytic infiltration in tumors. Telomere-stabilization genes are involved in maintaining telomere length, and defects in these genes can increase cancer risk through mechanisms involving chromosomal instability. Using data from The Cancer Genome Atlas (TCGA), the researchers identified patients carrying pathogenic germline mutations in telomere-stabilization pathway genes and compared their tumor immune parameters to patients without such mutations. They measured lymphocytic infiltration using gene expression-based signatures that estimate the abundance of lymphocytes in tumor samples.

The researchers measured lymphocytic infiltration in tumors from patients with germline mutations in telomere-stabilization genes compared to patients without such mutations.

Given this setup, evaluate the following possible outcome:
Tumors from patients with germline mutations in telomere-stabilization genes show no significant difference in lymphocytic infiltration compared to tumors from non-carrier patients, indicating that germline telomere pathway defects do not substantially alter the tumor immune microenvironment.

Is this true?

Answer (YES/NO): NO